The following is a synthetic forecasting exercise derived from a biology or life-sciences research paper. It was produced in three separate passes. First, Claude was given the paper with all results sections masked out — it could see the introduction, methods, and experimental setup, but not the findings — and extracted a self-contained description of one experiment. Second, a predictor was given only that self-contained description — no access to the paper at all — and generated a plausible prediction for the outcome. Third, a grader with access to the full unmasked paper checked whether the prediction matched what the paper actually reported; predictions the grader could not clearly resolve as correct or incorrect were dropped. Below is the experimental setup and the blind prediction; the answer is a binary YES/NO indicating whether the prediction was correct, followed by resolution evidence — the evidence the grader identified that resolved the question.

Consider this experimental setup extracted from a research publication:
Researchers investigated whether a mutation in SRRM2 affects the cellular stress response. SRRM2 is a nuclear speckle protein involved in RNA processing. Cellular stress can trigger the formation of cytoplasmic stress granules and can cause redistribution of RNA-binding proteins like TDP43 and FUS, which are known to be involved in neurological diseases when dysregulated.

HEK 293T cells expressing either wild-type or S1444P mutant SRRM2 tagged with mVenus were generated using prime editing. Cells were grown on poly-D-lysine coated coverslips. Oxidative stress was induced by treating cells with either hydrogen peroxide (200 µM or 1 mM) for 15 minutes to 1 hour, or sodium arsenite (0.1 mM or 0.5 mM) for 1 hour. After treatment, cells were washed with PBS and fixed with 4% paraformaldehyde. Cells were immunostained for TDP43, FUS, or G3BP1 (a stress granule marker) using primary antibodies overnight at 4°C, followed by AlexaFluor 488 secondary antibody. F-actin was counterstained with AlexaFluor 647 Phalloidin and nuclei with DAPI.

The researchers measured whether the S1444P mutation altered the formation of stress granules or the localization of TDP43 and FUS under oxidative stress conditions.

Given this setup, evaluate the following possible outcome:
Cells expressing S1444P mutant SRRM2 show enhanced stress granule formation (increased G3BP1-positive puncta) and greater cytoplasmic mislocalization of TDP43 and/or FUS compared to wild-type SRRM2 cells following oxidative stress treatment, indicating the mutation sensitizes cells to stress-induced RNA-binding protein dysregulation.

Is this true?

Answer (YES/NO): NO